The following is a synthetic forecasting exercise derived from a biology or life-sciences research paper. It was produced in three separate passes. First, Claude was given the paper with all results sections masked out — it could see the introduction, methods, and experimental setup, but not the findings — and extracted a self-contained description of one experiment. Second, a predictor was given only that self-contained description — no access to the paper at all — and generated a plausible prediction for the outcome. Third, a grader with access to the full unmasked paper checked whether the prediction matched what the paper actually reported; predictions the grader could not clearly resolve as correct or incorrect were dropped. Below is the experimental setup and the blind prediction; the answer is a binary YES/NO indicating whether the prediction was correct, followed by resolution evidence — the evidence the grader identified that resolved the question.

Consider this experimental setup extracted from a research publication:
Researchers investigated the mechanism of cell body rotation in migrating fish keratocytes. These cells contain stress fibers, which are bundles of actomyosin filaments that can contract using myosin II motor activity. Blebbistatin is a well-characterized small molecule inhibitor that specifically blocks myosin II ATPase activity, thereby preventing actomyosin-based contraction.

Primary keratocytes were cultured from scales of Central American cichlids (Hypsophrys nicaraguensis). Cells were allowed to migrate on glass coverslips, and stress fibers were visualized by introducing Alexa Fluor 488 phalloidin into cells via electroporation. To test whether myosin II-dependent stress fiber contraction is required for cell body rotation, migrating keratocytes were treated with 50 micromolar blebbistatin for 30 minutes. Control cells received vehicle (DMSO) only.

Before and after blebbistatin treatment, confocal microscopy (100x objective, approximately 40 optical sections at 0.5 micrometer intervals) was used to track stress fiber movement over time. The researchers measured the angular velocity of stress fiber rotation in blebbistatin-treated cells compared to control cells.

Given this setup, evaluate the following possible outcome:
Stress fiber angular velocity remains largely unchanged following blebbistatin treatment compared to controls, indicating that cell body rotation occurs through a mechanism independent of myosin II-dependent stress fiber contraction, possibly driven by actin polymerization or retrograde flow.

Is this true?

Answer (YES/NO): NO